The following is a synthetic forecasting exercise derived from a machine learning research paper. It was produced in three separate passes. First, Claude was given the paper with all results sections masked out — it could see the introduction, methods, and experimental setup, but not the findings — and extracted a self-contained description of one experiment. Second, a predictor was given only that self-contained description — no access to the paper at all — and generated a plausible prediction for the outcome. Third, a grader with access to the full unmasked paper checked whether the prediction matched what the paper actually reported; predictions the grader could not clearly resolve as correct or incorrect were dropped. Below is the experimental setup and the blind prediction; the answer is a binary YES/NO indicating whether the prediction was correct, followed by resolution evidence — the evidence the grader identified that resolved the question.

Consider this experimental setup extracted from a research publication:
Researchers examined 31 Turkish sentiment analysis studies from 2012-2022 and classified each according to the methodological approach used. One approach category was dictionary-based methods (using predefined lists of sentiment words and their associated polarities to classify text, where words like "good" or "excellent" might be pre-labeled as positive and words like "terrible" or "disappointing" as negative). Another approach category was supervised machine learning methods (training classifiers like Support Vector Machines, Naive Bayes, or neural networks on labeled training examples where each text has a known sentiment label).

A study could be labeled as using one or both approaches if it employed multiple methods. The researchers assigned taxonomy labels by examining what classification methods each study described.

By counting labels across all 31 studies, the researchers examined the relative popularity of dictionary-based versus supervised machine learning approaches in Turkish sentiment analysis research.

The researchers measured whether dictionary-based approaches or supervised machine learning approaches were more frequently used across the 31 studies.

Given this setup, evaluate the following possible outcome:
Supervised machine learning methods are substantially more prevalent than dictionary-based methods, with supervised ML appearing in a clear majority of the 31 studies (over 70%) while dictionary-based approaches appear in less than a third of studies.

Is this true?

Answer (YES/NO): NO